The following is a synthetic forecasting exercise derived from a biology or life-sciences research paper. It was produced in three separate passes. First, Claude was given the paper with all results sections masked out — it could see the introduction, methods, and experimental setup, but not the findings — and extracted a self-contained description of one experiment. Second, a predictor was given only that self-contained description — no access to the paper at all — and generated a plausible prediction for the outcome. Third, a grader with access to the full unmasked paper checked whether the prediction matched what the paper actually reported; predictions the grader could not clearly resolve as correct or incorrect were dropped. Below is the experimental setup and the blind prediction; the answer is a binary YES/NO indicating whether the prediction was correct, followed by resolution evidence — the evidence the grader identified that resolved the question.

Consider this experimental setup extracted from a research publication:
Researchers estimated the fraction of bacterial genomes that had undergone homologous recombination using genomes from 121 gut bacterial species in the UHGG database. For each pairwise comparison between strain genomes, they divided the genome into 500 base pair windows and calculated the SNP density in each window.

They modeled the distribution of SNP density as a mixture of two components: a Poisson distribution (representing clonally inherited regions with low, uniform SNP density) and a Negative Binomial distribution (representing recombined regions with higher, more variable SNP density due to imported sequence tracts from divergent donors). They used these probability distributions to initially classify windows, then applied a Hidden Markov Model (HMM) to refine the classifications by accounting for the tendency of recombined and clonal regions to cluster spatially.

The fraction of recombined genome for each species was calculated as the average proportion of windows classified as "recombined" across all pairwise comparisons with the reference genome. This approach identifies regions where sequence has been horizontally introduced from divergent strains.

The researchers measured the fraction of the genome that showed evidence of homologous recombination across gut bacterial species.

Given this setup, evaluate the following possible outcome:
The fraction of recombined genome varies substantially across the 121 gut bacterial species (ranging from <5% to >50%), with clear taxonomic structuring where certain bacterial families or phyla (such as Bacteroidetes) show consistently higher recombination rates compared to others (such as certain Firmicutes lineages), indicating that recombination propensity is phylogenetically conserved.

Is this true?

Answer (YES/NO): NO